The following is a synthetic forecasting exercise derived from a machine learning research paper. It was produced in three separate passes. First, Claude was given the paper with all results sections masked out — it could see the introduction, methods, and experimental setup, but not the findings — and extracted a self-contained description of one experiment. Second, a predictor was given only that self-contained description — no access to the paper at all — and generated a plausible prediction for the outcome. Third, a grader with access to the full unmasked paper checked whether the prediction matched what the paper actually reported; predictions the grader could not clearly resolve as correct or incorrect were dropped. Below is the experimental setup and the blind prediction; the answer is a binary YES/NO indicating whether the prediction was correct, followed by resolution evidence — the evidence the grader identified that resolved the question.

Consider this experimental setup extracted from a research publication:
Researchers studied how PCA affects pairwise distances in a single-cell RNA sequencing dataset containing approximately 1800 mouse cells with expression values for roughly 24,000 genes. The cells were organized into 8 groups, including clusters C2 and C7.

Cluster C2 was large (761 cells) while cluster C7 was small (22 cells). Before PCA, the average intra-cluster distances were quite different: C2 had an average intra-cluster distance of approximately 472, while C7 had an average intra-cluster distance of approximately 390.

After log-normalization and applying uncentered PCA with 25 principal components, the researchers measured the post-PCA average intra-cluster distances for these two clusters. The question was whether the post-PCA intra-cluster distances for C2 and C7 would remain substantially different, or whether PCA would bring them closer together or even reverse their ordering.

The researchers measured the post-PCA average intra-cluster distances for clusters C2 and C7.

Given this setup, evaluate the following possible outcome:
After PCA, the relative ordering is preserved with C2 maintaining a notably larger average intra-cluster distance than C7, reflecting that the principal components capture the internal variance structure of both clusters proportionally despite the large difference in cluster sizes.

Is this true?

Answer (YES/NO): NO